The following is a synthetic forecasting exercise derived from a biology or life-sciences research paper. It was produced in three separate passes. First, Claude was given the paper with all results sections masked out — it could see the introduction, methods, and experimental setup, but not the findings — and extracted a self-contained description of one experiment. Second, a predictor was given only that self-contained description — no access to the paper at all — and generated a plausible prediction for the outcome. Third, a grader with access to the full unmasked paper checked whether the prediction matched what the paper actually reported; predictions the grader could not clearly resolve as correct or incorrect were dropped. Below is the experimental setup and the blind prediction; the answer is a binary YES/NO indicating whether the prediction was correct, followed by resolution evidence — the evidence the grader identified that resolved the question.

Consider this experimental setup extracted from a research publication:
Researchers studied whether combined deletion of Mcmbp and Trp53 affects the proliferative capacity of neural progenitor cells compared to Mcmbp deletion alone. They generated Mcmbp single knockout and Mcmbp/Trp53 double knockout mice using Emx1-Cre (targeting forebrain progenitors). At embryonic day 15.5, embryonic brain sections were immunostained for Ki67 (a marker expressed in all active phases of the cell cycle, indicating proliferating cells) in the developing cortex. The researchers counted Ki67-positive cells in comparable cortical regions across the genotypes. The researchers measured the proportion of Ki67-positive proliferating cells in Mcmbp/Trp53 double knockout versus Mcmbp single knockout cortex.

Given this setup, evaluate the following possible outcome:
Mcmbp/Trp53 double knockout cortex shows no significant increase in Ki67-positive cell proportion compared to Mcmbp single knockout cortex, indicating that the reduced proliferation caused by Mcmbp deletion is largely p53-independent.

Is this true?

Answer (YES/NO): NO